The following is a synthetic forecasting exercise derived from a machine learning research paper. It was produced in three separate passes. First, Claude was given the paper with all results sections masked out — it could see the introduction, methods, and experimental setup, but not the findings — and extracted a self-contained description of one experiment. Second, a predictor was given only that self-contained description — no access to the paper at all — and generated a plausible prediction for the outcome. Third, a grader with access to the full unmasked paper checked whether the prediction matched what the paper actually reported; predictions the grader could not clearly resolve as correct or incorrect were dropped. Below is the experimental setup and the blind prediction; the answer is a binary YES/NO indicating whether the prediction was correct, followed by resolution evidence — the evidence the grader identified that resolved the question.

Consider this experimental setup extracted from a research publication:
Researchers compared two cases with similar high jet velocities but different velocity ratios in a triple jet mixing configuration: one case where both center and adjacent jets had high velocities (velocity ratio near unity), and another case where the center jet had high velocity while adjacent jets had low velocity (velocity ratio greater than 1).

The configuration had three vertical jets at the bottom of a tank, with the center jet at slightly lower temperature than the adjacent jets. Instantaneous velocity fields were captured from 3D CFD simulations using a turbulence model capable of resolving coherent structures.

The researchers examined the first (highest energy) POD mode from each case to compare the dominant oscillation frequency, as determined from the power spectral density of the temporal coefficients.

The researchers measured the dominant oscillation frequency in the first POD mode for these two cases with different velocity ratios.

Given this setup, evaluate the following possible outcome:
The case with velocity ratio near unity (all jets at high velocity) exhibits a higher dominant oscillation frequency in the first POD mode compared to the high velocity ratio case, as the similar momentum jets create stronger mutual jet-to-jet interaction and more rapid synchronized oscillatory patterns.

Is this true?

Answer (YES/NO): YES